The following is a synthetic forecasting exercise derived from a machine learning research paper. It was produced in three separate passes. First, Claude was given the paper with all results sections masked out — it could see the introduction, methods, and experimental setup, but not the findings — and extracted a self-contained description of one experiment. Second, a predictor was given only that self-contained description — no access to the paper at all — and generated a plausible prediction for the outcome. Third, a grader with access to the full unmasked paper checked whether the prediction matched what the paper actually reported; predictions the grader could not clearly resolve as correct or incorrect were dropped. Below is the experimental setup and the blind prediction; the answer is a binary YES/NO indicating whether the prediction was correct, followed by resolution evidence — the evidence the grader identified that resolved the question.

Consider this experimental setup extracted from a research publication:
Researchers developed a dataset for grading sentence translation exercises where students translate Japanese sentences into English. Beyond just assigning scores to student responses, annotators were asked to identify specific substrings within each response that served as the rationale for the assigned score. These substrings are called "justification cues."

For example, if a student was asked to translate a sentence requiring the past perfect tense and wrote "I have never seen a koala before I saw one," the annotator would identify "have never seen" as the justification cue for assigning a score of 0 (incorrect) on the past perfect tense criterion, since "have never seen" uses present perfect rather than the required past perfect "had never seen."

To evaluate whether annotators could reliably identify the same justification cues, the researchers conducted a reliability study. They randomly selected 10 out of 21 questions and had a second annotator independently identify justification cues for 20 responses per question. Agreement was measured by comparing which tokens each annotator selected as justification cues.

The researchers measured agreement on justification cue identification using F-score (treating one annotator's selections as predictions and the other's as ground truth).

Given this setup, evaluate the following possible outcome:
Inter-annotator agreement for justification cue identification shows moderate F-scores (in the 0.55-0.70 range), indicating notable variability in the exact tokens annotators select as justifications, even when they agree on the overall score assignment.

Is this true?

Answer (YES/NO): NO